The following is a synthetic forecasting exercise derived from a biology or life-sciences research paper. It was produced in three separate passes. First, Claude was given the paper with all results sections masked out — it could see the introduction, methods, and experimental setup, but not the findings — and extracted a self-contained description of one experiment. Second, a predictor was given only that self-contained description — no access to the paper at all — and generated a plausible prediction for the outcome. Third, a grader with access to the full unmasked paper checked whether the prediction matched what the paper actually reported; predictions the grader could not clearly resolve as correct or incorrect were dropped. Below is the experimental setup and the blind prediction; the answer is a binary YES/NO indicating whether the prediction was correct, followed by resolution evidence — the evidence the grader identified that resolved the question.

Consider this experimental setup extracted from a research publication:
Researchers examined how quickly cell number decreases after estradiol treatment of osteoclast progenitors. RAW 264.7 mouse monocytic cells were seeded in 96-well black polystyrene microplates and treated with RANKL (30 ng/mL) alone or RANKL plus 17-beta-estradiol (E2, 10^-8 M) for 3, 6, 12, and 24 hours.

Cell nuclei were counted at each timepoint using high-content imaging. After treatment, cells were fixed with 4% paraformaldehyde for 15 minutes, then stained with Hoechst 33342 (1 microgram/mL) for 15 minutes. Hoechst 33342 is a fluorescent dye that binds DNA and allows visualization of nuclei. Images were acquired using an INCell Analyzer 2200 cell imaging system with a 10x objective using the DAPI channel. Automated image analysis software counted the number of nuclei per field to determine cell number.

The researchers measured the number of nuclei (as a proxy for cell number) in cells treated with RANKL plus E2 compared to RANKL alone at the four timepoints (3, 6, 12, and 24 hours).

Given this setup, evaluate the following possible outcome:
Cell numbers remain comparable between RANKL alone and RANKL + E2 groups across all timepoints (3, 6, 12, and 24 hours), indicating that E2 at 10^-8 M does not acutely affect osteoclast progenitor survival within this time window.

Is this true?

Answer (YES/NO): NO